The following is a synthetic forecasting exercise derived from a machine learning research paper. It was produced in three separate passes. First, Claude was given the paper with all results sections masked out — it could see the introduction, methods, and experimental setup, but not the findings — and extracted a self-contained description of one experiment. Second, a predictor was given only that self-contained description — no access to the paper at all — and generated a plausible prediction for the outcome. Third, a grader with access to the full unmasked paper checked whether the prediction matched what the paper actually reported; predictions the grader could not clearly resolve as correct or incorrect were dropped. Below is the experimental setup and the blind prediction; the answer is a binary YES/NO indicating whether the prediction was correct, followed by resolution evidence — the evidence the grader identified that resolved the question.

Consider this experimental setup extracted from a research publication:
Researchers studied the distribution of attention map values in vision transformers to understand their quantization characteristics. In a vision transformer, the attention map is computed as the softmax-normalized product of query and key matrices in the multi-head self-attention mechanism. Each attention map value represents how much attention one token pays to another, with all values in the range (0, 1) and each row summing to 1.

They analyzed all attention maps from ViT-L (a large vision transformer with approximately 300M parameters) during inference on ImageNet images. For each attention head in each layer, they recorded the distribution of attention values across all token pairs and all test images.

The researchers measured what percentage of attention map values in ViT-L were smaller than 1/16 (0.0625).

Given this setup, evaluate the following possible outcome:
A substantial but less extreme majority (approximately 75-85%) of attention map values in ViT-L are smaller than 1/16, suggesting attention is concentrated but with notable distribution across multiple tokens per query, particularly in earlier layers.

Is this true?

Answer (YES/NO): NO